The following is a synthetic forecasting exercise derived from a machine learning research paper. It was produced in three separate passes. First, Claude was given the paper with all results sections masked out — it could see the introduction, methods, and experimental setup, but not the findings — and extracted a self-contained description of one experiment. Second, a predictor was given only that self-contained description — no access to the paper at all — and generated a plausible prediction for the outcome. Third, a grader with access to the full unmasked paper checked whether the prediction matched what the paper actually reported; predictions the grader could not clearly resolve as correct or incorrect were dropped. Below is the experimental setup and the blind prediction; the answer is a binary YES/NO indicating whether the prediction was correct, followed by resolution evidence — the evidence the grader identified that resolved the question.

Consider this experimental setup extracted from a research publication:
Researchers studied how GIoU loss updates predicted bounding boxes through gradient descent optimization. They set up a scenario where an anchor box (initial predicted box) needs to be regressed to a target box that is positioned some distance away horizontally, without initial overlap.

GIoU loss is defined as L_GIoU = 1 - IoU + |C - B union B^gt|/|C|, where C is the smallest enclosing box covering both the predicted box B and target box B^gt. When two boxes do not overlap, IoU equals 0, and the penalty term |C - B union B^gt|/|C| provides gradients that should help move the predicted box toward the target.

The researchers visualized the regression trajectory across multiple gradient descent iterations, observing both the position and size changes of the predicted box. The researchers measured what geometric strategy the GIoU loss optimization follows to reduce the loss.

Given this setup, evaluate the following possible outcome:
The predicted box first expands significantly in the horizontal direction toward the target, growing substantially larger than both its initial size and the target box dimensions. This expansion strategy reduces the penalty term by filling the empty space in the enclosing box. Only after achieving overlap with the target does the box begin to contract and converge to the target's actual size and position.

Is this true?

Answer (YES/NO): YES